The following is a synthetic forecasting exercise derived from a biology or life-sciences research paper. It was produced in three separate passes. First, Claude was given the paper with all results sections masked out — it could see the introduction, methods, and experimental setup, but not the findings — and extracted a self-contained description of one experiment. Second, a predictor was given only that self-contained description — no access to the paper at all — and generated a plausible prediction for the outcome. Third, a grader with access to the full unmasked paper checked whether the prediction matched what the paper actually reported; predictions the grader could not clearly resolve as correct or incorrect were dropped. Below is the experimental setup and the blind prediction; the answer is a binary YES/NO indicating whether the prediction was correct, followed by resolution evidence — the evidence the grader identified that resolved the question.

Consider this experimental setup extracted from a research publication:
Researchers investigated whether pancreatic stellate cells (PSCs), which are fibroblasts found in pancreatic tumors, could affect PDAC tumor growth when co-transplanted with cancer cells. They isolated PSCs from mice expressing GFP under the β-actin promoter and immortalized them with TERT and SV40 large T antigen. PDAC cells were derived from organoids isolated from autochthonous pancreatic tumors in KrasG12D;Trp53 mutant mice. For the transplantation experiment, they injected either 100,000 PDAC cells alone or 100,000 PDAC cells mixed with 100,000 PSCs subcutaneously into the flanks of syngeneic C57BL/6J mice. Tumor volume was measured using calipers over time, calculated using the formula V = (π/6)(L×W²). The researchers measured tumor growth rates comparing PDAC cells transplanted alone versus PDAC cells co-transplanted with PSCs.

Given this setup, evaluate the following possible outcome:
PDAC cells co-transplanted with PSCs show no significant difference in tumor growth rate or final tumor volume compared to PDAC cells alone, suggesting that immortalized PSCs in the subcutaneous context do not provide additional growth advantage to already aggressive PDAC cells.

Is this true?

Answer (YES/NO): NO